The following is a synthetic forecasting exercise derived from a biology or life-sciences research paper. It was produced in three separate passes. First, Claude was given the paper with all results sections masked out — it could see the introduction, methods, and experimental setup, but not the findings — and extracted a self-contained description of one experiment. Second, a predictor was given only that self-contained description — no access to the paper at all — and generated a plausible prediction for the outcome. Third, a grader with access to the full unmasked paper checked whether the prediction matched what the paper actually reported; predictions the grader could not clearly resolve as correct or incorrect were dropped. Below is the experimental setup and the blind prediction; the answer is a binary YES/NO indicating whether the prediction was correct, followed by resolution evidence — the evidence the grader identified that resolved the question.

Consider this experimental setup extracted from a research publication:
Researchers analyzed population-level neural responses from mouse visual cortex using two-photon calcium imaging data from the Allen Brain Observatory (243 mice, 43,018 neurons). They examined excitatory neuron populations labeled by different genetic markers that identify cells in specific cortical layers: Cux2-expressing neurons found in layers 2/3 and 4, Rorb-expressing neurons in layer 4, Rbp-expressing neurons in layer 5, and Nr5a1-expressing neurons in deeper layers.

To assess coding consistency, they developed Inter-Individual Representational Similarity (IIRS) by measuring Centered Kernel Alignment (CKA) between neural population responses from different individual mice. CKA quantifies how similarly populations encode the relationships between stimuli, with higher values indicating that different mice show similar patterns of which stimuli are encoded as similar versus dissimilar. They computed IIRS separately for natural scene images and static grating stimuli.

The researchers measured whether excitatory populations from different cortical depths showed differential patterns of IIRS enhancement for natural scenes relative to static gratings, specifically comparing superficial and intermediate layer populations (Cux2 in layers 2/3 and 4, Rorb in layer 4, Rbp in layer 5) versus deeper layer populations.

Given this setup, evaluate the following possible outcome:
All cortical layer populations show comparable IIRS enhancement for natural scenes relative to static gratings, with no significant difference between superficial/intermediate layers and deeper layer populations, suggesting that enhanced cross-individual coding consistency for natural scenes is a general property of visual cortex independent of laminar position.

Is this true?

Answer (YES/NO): NO